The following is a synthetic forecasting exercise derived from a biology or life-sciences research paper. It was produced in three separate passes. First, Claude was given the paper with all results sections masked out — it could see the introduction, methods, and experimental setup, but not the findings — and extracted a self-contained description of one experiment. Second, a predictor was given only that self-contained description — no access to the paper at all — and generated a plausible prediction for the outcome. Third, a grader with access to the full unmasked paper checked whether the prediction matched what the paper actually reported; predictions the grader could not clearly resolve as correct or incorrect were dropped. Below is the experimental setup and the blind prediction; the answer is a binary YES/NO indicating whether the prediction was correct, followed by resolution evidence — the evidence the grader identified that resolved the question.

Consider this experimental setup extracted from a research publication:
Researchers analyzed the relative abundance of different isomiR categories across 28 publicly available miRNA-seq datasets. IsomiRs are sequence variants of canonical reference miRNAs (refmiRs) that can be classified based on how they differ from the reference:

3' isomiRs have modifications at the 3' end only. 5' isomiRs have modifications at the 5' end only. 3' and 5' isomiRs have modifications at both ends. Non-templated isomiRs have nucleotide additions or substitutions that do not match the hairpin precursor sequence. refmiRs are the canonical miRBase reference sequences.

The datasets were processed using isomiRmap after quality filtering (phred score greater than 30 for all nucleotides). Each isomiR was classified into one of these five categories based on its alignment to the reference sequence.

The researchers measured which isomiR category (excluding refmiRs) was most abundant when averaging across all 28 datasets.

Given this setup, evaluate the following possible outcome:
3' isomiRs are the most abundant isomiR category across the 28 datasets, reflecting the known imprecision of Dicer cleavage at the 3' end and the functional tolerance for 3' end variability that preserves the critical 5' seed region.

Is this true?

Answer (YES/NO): YES